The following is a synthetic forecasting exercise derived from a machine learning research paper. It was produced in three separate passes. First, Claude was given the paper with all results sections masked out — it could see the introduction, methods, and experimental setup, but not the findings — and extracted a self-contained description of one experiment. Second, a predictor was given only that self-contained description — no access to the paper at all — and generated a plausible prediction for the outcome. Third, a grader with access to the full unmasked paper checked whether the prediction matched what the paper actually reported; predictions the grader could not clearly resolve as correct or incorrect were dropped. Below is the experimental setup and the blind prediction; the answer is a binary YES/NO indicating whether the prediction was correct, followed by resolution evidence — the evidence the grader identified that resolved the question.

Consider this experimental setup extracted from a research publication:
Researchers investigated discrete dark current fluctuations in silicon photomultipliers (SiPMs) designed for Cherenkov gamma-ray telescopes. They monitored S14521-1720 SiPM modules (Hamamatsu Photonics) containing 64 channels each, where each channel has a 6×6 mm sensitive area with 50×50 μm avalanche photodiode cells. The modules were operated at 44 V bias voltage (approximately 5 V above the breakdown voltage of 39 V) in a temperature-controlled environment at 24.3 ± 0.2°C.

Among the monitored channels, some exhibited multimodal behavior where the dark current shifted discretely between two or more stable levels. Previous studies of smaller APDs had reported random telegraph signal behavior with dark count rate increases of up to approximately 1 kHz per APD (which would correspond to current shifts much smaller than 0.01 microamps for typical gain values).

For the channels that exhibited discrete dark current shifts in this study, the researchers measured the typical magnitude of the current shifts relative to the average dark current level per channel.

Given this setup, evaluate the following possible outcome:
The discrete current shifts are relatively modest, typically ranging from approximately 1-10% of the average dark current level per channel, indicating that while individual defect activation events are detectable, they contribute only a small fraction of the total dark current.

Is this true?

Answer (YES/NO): NO